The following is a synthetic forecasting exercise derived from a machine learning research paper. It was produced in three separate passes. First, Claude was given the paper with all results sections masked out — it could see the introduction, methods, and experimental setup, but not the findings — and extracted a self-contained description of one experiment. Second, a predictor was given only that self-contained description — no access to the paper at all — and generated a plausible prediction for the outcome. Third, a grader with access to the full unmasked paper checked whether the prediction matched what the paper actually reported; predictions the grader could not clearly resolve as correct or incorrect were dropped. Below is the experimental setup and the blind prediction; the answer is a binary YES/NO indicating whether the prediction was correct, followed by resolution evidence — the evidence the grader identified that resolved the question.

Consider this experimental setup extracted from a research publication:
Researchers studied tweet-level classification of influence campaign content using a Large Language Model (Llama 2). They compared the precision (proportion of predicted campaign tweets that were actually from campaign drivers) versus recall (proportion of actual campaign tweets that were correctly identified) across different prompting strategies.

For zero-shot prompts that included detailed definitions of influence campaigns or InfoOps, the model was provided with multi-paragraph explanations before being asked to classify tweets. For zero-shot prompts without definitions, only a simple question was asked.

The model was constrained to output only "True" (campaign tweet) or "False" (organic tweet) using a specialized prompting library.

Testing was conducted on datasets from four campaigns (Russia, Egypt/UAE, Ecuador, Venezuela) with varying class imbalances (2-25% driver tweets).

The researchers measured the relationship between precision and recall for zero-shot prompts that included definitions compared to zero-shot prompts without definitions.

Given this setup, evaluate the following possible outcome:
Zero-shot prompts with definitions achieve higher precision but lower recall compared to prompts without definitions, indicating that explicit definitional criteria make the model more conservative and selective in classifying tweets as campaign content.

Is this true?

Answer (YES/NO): NO